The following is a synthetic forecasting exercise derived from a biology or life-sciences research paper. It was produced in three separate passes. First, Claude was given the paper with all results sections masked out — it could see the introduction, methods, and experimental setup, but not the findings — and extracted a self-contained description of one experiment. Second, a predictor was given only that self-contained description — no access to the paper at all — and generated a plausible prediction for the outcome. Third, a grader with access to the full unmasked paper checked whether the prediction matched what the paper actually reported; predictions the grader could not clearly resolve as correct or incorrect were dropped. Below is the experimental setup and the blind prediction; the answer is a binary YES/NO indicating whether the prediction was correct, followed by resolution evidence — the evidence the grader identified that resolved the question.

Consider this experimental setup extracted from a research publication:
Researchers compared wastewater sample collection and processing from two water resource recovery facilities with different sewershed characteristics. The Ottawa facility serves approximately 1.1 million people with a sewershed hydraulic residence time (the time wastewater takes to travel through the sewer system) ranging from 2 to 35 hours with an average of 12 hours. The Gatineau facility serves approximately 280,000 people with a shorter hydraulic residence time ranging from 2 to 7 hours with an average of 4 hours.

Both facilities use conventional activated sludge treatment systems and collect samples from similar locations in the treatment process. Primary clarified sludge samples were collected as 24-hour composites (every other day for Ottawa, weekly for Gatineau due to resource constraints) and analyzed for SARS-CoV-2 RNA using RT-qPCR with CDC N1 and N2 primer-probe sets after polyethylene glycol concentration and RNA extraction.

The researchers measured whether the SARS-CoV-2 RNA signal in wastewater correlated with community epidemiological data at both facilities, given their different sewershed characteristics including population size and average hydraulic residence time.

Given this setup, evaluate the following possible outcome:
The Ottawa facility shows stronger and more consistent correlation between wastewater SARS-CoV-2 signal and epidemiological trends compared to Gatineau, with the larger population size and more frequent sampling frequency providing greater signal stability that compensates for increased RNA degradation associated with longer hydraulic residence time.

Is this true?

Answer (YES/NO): NO